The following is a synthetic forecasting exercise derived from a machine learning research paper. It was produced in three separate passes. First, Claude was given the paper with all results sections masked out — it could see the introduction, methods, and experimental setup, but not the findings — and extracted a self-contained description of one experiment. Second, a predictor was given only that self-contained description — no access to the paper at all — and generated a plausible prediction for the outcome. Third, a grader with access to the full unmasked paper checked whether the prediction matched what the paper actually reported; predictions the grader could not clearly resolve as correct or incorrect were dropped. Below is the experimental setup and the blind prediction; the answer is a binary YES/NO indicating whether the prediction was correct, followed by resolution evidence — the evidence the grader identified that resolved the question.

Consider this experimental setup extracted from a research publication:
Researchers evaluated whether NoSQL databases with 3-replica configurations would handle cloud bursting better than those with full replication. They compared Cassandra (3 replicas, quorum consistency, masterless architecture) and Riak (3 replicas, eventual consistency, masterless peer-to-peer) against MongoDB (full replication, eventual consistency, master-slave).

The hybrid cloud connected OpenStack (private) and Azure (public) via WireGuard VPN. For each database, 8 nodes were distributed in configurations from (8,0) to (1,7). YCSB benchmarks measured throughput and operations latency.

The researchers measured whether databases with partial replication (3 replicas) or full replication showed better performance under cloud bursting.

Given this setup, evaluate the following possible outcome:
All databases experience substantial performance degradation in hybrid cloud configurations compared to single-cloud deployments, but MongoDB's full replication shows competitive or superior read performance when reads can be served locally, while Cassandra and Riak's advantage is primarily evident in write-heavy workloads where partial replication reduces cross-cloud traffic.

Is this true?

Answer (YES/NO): NO